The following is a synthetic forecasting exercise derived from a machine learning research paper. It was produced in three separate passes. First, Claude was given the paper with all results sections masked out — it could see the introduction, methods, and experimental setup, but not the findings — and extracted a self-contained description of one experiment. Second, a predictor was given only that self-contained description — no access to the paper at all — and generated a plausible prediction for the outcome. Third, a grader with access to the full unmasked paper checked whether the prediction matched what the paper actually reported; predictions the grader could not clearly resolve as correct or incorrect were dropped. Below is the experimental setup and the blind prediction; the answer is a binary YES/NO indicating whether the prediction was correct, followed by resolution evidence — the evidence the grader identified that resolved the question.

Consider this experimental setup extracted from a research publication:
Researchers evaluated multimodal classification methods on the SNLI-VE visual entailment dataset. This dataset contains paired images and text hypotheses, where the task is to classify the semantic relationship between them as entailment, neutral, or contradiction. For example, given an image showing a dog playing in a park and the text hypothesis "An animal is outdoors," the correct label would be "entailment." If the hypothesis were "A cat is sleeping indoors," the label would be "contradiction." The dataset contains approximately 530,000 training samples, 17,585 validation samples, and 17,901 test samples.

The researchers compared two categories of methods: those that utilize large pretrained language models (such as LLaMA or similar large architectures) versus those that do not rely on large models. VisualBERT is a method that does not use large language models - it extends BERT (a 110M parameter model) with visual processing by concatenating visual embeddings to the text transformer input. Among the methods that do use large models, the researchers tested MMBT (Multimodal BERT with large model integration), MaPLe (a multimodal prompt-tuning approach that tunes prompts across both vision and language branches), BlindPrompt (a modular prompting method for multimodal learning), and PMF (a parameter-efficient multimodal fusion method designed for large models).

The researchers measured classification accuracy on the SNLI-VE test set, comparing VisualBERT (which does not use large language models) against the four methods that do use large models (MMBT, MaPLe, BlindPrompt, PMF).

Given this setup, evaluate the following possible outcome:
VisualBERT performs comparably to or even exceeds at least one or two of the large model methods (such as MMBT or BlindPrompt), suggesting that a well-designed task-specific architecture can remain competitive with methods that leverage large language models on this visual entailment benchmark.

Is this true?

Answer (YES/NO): YES